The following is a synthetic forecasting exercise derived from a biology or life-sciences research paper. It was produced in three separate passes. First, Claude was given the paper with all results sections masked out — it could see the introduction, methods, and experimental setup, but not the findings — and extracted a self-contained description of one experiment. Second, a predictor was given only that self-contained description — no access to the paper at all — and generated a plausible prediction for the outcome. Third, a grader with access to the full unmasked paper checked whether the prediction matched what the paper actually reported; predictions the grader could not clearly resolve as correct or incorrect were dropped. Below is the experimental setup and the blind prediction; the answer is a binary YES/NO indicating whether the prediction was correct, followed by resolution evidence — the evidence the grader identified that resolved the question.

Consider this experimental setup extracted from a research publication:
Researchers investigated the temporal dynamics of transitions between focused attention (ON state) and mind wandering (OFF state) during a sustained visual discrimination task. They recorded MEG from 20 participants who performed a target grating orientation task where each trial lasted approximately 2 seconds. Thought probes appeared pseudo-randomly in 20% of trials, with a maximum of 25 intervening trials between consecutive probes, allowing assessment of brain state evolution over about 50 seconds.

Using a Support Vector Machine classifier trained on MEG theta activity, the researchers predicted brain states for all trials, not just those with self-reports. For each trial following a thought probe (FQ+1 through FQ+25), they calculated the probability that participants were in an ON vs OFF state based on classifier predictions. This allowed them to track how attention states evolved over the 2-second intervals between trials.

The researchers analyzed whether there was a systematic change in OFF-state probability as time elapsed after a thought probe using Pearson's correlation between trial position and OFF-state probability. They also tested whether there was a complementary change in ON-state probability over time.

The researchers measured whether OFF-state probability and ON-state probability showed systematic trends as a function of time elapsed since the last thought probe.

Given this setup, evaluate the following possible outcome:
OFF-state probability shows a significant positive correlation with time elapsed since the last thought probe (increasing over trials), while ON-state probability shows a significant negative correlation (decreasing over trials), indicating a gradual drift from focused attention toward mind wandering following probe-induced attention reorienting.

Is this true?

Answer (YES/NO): YES